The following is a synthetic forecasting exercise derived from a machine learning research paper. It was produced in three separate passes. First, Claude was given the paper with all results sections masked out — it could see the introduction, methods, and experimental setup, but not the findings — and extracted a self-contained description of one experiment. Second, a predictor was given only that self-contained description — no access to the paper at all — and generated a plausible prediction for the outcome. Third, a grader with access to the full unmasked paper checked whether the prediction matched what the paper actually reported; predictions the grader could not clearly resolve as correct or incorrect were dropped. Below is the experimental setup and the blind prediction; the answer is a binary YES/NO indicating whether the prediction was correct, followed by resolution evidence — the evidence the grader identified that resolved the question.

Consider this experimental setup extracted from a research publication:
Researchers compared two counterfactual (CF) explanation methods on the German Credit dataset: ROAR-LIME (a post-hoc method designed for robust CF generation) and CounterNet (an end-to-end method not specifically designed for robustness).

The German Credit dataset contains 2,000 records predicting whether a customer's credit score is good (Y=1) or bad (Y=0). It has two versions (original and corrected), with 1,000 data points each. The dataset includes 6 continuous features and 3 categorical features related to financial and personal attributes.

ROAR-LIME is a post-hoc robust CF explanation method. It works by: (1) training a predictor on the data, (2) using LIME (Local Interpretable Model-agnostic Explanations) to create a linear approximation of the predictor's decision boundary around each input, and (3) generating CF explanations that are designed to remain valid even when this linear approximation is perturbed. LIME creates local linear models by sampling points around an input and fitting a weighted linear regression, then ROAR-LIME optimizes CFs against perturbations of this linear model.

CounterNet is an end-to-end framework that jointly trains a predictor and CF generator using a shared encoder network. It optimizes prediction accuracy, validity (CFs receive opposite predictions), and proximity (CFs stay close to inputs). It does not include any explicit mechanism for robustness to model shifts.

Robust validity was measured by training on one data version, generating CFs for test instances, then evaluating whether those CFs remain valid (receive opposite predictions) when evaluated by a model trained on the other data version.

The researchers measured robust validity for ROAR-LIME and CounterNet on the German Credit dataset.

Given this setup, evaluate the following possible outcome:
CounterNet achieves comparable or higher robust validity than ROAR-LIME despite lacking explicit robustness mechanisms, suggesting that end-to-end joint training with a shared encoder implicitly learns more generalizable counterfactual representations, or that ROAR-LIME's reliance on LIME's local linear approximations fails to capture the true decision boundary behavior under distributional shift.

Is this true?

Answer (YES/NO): NO